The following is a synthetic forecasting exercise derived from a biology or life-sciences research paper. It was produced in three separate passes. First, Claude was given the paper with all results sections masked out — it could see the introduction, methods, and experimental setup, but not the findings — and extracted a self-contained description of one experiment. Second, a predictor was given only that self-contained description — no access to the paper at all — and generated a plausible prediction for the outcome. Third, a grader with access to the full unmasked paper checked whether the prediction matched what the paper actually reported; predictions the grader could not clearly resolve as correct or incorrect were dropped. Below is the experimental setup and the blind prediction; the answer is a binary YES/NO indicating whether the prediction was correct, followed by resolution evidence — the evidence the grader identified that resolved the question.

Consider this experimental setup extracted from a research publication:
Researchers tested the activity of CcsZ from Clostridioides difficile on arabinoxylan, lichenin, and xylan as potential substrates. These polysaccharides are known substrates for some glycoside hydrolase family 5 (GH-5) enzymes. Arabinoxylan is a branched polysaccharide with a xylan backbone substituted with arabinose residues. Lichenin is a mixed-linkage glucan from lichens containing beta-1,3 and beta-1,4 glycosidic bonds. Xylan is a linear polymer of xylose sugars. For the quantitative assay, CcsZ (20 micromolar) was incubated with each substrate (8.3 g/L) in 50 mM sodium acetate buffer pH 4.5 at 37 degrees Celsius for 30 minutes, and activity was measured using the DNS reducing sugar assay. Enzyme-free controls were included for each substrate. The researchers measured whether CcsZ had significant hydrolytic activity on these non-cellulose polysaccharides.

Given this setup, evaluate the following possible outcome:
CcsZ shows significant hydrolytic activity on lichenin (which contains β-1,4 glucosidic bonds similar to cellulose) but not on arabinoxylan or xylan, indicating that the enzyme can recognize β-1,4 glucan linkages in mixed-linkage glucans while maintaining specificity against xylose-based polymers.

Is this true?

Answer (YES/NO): NO